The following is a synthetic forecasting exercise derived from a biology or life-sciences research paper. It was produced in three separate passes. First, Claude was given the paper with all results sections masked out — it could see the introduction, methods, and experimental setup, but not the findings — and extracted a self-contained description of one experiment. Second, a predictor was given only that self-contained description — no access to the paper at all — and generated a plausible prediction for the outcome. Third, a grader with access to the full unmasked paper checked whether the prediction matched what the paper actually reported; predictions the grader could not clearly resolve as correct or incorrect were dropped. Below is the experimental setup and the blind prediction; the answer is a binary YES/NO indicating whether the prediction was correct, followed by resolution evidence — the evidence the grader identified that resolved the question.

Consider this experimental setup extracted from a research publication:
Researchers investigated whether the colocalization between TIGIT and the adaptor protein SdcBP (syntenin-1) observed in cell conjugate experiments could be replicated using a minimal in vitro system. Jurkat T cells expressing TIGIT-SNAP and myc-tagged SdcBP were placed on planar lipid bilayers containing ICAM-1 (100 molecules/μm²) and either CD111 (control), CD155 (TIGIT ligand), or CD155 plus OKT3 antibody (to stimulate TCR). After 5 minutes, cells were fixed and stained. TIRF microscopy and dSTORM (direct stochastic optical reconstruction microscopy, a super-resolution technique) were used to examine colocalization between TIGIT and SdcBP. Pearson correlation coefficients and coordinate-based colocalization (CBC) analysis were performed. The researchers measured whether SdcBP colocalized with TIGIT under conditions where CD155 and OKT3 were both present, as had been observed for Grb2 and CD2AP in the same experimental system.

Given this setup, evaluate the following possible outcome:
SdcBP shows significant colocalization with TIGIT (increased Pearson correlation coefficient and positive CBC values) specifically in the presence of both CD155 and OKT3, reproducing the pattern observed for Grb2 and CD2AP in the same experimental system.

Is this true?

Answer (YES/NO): NO